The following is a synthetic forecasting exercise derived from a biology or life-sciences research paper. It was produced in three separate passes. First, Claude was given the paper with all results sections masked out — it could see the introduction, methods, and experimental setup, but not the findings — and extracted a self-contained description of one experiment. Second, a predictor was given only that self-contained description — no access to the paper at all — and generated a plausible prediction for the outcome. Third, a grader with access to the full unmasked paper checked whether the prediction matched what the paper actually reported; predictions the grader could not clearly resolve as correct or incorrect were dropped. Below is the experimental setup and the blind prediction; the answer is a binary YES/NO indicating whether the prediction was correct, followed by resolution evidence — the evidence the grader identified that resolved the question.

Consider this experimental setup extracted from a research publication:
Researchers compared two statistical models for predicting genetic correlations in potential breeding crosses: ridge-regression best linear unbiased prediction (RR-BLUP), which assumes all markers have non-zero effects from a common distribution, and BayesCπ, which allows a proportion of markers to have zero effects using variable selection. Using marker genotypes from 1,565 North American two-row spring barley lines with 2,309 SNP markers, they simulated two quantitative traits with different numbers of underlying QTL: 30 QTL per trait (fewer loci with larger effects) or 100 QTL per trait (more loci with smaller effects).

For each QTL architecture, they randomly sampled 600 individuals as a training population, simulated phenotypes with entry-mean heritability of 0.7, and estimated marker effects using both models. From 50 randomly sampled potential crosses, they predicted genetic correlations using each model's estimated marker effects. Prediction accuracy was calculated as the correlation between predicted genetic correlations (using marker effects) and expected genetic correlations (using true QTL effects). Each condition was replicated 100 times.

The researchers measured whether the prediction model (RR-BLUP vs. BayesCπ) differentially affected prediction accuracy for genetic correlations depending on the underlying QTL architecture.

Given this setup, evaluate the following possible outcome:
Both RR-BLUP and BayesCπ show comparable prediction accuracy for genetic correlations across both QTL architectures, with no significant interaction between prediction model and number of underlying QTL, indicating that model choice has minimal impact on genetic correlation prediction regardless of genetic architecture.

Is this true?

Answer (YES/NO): NO